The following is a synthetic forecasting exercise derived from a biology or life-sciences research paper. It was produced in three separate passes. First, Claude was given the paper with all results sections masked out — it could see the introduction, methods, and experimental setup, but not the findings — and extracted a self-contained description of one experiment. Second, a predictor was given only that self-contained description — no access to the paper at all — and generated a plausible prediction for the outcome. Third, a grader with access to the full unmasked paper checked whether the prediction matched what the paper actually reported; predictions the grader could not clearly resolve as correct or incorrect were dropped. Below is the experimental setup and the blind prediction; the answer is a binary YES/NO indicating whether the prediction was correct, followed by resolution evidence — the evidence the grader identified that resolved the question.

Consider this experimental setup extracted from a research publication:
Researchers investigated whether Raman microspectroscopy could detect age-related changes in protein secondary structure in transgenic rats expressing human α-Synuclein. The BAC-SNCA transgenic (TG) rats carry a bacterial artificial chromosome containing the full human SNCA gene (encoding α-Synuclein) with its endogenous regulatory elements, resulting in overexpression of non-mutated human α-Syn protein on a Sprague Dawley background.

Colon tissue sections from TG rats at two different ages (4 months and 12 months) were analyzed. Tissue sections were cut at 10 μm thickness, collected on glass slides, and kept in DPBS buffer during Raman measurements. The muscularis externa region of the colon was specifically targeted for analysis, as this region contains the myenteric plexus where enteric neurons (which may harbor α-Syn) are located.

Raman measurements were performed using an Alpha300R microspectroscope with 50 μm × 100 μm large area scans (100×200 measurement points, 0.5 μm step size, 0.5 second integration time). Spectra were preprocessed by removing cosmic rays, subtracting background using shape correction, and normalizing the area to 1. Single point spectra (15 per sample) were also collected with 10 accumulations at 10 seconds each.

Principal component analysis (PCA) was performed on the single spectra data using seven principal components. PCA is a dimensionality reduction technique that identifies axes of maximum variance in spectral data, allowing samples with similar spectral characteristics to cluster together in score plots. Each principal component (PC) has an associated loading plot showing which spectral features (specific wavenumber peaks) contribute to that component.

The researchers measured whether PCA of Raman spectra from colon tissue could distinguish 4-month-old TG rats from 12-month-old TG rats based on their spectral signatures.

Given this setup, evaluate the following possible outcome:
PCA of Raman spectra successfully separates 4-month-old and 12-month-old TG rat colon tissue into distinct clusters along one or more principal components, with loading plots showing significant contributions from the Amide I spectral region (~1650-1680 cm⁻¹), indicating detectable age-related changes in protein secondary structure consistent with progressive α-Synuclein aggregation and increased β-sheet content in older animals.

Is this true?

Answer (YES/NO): YES